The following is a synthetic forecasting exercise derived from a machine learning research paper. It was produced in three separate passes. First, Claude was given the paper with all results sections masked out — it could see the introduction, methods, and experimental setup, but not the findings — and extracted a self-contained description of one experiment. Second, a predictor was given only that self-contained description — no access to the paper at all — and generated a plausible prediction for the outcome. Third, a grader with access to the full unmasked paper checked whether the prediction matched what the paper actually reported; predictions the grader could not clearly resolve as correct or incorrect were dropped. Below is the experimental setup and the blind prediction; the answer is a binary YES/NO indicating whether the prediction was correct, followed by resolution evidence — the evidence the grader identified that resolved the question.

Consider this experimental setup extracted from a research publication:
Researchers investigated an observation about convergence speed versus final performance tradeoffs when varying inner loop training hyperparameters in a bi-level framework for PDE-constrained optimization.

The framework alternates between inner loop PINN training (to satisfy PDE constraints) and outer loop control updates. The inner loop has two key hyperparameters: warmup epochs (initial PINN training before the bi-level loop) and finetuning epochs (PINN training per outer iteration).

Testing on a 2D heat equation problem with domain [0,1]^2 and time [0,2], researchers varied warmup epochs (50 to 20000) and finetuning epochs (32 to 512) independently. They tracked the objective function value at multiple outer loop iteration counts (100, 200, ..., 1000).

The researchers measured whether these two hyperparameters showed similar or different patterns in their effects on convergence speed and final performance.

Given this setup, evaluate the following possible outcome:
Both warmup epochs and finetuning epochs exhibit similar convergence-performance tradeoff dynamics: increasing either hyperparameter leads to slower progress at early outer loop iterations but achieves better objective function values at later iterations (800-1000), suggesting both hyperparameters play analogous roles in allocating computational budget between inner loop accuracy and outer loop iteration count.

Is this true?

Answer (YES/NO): NO